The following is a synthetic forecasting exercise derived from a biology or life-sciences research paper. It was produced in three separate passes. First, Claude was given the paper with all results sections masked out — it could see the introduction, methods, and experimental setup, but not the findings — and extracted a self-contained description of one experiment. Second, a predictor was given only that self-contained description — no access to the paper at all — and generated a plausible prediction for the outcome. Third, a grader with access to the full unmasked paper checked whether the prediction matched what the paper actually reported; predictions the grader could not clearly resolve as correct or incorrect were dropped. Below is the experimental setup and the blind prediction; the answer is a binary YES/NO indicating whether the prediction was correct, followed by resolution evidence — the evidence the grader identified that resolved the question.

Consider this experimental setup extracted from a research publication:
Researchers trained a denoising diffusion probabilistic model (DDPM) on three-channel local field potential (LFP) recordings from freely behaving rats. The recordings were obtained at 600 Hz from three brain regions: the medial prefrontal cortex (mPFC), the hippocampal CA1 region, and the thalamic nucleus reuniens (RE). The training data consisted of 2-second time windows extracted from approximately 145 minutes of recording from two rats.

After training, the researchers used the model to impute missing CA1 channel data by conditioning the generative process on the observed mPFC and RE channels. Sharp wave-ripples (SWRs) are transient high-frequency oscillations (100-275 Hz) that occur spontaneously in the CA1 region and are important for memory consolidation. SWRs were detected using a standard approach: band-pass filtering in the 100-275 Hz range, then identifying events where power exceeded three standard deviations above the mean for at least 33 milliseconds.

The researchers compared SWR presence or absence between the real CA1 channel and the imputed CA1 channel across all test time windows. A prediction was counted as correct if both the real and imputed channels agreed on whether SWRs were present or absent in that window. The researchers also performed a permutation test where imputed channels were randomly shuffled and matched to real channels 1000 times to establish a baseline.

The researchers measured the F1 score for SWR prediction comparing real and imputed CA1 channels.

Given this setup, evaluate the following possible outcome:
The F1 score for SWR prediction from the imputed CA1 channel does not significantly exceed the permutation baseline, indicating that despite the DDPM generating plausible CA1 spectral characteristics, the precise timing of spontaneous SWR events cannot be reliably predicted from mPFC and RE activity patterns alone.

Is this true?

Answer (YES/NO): NO